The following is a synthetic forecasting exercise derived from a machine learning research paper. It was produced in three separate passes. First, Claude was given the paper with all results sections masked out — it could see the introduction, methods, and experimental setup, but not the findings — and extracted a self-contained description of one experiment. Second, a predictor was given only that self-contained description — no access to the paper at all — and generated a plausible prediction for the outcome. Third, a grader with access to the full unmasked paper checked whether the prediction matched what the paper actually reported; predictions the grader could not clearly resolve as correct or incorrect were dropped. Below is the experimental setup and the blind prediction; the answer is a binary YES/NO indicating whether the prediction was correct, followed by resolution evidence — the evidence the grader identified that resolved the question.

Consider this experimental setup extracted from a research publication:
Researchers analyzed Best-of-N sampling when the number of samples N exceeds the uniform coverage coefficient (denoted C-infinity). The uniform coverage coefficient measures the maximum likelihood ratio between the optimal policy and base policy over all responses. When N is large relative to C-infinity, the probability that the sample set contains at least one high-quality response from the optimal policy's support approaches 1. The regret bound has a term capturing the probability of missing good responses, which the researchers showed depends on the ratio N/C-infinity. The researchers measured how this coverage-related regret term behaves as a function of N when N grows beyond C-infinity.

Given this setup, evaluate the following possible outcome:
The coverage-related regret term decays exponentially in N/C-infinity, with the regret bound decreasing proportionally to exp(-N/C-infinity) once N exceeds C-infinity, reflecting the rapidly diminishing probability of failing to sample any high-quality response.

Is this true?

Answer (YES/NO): YES